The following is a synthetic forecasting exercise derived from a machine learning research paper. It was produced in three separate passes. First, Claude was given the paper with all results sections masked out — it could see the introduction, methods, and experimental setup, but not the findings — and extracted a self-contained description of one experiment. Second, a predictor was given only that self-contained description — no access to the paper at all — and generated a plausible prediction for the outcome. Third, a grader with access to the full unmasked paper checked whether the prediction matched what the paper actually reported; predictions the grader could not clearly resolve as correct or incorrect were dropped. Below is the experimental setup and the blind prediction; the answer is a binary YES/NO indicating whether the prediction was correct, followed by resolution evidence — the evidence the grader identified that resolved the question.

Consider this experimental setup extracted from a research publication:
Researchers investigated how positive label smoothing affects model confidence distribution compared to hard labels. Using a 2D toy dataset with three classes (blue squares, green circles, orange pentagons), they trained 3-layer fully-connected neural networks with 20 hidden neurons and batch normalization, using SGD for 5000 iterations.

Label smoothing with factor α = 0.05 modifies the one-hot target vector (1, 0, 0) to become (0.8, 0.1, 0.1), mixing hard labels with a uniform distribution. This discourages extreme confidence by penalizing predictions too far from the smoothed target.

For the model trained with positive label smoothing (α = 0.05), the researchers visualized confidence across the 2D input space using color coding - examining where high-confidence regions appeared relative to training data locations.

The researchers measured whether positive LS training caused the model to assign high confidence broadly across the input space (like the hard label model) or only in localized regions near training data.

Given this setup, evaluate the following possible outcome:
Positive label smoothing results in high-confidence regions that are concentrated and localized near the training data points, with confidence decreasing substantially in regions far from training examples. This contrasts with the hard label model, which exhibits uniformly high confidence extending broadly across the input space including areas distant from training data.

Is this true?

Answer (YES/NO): YES